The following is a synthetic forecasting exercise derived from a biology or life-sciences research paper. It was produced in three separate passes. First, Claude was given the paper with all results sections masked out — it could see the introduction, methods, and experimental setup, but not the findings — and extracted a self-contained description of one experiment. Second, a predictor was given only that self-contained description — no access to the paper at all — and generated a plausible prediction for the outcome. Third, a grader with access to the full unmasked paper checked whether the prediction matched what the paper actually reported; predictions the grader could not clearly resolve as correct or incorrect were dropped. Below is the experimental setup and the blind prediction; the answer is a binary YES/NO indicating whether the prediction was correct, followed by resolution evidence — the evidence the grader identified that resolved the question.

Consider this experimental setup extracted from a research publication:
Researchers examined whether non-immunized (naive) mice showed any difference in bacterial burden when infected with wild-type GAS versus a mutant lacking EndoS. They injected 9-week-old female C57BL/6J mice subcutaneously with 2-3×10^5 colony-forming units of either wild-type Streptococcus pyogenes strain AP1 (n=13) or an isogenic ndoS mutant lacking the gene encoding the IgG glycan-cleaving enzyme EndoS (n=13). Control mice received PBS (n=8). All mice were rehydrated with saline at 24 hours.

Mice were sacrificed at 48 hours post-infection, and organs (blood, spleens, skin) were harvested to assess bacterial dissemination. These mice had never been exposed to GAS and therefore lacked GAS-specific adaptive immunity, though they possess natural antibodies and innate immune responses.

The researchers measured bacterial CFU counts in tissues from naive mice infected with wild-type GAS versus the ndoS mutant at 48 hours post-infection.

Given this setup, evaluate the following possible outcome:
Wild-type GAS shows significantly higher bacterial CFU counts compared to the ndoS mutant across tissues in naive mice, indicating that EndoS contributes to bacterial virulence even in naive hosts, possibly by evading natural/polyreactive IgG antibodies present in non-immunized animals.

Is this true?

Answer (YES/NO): NO